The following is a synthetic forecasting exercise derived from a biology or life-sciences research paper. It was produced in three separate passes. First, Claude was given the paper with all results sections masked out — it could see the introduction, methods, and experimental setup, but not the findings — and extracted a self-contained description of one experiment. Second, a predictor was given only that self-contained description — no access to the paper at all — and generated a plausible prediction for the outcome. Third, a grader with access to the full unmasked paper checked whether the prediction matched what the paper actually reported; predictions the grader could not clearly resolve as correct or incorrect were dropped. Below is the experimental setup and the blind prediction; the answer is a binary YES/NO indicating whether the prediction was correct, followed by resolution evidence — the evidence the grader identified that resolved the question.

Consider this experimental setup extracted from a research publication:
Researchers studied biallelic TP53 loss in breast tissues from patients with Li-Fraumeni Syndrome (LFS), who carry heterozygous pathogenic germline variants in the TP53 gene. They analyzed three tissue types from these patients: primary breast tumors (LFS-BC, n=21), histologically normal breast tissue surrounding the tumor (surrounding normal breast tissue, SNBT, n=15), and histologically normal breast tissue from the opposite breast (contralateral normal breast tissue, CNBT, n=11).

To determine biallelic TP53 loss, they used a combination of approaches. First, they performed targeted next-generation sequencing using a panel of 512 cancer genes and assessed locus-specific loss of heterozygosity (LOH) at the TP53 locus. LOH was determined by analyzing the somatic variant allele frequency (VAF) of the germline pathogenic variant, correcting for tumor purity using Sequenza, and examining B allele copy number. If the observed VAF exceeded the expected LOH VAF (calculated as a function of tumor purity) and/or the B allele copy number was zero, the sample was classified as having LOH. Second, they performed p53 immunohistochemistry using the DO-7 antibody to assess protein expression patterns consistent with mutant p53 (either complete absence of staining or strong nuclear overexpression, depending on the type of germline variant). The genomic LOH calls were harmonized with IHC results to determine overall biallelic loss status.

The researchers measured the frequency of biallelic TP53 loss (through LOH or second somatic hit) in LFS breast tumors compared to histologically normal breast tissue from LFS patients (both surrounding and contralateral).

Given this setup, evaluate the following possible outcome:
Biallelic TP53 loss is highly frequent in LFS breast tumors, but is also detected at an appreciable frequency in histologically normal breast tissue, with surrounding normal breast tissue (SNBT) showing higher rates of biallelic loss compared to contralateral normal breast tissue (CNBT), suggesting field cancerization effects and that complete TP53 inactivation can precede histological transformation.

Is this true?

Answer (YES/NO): YES